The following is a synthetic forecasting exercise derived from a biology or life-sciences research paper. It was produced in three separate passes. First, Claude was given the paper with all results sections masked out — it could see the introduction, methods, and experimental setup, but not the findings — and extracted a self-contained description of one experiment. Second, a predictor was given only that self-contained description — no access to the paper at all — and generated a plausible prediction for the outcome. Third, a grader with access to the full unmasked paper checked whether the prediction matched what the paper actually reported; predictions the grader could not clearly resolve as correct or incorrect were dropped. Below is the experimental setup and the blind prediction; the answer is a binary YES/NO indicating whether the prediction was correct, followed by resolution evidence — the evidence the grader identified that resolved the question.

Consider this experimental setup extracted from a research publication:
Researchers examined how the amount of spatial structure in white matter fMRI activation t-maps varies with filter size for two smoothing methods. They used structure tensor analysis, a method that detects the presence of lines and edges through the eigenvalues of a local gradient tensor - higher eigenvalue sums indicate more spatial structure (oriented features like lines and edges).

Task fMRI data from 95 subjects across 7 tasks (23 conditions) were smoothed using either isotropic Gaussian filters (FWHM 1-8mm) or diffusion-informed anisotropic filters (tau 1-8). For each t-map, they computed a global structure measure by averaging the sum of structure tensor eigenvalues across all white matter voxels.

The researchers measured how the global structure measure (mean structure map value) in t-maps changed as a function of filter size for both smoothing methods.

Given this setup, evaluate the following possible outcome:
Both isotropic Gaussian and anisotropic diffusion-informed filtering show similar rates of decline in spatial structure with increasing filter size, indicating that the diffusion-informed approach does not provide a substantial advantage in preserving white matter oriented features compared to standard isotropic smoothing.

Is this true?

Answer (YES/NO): NO